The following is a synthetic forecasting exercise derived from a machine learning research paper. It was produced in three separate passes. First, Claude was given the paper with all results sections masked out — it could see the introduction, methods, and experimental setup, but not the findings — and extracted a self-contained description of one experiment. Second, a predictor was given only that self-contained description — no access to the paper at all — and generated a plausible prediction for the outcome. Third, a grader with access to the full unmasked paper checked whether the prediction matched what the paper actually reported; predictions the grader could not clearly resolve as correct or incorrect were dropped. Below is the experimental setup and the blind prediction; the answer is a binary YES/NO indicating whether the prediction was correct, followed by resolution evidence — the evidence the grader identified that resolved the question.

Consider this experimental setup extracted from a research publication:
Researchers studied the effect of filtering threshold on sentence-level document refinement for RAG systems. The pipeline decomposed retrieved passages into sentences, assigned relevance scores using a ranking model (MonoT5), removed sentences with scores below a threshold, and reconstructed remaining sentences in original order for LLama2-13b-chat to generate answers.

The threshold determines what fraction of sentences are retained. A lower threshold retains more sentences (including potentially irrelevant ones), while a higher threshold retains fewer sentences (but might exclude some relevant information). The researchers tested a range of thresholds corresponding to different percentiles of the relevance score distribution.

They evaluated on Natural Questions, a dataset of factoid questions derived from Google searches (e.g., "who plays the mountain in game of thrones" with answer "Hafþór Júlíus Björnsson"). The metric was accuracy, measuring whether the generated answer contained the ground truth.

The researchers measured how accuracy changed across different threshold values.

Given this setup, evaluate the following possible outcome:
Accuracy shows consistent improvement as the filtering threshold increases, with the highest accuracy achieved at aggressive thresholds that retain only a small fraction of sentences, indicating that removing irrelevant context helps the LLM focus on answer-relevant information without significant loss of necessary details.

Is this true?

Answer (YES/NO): NO